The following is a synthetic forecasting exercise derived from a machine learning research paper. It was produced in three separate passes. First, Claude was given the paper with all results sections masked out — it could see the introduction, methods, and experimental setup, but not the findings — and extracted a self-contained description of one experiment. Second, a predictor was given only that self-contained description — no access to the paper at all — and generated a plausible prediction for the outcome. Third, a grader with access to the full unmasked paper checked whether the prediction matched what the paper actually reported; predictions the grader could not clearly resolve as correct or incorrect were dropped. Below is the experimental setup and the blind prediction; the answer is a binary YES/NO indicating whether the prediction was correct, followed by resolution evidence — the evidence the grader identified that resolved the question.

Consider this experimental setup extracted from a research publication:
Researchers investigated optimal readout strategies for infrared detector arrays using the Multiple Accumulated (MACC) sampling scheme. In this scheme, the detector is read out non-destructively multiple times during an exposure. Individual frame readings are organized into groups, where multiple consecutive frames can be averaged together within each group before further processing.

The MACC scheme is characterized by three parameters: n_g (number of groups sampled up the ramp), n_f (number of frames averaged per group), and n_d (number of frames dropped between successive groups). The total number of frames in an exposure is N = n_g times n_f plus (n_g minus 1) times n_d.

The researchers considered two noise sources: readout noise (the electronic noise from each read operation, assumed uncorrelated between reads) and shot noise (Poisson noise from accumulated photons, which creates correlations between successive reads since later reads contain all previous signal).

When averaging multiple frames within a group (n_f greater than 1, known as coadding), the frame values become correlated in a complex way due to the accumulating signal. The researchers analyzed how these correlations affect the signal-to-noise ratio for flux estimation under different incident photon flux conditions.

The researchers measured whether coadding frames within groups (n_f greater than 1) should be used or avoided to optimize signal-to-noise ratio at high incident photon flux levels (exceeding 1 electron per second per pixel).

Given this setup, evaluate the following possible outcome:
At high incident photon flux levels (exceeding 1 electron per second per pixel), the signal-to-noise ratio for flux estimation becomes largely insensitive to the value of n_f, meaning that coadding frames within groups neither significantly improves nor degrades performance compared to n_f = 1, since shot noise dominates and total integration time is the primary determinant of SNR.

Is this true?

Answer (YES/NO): NO